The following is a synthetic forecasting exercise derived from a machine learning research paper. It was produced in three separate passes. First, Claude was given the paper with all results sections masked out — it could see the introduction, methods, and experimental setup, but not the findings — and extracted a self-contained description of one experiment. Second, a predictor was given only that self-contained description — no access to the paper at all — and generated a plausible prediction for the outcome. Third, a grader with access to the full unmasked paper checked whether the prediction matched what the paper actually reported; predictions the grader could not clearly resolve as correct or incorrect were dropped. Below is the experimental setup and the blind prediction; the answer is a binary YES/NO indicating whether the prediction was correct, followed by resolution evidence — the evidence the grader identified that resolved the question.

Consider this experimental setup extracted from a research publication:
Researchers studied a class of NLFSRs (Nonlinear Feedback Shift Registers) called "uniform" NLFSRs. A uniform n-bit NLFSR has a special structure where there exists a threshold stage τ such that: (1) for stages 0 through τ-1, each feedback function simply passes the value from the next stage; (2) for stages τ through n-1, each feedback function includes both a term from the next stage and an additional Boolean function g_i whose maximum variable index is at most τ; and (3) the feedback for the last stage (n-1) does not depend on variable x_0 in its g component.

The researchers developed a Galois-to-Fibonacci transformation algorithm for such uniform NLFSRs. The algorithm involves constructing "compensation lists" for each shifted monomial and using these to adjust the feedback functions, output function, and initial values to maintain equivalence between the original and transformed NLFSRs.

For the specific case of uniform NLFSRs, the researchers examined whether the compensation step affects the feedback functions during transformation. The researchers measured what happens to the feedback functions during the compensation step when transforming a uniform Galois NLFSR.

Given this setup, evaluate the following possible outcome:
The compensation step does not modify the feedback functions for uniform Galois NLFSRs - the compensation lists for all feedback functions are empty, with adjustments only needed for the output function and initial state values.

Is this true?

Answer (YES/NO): NO